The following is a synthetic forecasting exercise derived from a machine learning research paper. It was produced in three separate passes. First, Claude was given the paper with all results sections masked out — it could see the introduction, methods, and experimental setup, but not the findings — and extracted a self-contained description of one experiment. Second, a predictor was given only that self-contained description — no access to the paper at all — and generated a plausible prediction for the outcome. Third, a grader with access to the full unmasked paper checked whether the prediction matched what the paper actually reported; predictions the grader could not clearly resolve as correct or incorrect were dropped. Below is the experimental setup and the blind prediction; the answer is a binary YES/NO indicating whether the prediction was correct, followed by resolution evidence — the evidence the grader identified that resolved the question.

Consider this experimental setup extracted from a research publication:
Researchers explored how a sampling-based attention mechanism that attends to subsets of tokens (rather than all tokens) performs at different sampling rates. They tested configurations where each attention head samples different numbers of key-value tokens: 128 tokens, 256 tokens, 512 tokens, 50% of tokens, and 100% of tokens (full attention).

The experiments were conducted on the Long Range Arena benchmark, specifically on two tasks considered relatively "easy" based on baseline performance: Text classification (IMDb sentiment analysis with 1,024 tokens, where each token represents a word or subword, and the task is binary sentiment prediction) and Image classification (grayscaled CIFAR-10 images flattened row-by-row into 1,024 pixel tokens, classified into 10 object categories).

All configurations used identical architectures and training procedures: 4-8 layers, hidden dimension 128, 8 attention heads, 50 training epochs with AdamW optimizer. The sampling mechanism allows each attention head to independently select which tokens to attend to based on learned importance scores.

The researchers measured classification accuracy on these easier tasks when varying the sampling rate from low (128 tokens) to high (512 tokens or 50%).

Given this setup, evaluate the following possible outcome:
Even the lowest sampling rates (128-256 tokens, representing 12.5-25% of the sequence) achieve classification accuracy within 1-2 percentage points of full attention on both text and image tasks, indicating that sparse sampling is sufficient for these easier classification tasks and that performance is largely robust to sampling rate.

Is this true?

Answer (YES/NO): NO